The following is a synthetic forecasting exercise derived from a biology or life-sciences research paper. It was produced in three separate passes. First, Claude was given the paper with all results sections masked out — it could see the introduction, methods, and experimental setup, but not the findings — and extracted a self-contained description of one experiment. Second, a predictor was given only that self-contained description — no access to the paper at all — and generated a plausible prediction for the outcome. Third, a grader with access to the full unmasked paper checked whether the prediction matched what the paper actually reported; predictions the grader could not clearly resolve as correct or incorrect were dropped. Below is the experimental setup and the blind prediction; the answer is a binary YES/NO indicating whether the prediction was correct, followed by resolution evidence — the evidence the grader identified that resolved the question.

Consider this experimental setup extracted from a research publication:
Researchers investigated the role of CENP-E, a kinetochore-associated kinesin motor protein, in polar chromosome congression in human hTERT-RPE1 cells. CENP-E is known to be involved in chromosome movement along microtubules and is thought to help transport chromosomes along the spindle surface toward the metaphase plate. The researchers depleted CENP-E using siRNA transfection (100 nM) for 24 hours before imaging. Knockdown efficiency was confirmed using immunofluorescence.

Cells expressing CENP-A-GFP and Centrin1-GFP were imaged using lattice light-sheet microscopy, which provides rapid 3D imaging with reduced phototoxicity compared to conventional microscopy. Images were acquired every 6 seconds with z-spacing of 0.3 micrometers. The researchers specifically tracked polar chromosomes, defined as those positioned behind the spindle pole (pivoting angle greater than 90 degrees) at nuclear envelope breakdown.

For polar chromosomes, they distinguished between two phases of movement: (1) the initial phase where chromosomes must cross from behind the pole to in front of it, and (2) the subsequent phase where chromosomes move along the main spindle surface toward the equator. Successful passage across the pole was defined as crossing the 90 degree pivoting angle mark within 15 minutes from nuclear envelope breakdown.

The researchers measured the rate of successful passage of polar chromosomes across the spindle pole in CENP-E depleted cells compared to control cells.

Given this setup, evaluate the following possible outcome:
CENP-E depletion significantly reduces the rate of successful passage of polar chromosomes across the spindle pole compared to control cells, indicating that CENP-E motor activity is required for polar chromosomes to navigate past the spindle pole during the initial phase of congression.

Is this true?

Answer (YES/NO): NO